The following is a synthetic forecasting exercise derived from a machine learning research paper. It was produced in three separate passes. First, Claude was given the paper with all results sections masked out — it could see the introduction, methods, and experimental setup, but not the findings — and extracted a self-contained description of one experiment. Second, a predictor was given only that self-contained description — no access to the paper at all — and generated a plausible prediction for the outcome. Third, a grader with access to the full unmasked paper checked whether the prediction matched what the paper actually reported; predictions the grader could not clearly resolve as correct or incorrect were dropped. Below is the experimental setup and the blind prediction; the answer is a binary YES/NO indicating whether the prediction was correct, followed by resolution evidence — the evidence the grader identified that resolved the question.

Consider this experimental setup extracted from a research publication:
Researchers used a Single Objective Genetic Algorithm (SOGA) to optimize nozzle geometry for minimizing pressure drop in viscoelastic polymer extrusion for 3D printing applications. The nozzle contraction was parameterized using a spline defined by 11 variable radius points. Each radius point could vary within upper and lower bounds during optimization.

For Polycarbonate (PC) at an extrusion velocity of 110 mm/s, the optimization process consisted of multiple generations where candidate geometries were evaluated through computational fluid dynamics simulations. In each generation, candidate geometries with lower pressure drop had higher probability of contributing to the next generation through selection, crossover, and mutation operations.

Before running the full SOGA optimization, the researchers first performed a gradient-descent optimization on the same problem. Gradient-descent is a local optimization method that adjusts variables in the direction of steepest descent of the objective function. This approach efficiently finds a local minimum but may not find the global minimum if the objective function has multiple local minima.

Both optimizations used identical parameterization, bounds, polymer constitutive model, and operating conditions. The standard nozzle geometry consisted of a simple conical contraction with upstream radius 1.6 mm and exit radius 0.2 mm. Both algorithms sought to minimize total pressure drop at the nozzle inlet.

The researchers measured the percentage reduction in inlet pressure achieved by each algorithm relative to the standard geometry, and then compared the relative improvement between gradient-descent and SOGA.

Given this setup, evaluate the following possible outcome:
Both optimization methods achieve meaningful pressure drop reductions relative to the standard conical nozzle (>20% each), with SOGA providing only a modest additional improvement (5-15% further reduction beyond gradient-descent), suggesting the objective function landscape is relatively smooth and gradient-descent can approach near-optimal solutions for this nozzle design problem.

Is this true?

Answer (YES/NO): YES